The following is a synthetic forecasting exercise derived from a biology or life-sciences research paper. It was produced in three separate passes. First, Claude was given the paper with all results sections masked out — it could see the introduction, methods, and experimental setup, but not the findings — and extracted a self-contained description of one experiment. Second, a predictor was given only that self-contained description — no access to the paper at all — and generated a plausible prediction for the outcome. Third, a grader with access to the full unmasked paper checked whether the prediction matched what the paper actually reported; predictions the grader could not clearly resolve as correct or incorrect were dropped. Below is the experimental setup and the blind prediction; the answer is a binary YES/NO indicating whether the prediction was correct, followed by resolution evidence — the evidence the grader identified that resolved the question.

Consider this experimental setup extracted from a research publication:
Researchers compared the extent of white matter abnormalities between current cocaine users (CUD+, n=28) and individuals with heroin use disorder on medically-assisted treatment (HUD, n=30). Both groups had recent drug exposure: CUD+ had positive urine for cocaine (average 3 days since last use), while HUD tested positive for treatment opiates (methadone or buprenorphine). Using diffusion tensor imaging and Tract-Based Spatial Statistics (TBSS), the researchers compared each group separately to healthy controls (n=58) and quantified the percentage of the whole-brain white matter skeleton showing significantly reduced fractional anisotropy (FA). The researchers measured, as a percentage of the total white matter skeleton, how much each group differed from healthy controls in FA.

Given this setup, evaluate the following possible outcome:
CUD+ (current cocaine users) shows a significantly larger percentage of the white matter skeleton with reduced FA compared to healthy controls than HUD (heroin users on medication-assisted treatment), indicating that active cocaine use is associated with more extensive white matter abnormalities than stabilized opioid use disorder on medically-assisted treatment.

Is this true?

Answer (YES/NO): NO